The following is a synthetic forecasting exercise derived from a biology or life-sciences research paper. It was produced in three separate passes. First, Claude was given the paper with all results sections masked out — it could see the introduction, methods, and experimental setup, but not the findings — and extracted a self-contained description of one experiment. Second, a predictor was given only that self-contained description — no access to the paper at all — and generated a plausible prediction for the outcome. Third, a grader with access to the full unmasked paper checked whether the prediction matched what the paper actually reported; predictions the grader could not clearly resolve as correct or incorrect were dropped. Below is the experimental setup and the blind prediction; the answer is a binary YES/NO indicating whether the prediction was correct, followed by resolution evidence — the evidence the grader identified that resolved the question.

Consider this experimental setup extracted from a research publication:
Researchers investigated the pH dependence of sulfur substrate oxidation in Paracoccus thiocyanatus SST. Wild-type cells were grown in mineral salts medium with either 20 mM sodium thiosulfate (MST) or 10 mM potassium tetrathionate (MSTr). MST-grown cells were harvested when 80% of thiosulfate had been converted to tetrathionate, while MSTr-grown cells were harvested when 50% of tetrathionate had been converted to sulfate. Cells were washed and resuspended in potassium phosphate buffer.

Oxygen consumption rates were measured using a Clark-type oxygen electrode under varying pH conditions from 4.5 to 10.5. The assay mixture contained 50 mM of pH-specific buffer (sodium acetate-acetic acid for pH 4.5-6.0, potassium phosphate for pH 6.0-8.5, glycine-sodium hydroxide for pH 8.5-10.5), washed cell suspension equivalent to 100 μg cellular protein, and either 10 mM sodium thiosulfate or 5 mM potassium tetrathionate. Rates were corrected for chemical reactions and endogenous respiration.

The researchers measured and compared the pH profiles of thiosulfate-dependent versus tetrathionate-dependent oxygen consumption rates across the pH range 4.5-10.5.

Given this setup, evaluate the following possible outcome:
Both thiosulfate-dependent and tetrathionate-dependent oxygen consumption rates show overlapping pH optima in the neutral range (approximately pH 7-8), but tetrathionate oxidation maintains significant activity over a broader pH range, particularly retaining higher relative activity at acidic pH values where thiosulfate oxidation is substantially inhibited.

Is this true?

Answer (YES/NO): NO